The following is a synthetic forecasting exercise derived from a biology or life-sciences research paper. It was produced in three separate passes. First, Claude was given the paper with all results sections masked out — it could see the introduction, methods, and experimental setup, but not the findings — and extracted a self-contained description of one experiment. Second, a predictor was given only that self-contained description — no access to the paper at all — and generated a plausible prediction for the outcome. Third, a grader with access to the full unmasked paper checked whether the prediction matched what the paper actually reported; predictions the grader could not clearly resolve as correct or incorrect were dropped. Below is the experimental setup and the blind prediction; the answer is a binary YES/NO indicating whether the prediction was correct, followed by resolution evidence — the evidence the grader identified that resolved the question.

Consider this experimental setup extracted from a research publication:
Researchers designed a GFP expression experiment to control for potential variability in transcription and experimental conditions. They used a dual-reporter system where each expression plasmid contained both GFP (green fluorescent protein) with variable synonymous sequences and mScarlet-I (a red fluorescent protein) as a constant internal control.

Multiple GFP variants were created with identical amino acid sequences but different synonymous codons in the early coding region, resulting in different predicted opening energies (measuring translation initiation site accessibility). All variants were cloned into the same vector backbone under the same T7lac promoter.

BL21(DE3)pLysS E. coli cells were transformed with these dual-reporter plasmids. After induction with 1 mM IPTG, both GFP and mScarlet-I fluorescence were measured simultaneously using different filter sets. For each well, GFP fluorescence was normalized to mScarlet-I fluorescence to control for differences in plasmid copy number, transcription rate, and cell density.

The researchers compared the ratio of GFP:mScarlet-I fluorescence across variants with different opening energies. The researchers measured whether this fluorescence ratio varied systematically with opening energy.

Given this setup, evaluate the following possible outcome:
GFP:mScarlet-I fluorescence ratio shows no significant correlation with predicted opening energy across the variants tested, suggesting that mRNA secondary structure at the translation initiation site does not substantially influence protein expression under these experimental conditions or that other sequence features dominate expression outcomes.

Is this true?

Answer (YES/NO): NO